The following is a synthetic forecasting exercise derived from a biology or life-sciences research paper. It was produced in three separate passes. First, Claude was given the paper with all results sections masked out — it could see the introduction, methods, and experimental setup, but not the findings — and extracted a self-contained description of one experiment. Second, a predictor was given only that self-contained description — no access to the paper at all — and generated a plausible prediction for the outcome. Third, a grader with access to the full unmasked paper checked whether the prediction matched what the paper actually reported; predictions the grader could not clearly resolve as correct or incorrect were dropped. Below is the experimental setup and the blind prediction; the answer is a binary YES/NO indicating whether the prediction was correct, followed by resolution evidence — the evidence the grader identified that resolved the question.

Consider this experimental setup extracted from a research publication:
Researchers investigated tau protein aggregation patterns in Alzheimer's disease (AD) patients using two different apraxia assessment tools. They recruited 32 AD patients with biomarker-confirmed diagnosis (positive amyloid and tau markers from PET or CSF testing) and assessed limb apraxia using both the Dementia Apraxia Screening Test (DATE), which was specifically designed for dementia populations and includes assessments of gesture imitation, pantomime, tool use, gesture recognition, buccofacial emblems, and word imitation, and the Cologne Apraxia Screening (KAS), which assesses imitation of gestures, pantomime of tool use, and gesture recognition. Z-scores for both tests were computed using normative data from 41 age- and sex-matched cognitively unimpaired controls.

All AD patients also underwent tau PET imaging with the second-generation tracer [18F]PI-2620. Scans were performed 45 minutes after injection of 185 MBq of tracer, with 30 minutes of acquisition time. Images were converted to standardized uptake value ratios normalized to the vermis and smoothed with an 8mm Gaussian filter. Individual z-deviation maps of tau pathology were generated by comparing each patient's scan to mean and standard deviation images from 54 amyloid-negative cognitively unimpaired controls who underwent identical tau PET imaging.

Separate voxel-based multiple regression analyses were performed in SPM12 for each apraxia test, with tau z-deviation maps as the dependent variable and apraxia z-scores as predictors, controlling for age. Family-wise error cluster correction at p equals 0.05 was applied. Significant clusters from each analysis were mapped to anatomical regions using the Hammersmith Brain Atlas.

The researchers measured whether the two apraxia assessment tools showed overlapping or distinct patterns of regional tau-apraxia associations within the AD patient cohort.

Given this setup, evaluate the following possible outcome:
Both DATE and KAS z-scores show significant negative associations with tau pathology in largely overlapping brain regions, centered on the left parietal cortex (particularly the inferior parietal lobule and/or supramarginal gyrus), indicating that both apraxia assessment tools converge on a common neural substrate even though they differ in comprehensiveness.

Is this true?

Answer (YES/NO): NO